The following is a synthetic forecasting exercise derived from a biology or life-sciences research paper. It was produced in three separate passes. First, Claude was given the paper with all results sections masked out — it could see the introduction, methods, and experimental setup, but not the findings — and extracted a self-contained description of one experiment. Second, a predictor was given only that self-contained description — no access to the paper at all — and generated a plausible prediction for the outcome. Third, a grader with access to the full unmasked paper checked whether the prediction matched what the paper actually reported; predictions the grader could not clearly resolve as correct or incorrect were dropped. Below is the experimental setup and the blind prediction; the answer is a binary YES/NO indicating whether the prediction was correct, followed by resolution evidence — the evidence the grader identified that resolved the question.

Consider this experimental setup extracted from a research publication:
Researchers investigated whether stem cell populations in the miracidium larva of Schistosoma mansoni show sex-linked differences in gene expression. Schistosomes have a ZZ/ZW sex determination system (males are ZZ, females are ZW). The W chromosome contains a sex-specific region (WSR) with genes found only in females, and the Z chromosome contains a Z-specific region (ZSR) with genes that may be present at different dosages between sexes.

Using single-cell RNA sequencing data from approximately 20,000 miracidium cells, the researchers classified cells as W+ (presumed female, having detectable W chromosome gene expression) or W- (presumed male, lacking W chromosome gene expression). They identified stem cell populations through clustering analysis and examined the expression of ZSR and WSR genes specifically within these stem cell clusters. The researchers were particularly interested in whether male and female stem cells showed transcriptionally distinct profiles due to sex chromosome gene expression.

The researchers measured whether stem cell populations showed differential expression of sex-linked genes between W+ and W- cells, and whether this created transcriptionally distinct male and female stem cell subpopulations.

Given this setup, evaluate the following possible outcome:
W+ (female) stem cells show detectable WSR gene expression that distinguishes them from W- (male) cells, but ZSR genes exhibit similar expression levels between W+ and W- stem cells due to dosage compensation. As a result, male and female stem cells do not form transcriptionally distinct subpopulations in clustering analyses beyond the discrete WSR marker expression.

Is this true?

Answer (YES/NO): NO